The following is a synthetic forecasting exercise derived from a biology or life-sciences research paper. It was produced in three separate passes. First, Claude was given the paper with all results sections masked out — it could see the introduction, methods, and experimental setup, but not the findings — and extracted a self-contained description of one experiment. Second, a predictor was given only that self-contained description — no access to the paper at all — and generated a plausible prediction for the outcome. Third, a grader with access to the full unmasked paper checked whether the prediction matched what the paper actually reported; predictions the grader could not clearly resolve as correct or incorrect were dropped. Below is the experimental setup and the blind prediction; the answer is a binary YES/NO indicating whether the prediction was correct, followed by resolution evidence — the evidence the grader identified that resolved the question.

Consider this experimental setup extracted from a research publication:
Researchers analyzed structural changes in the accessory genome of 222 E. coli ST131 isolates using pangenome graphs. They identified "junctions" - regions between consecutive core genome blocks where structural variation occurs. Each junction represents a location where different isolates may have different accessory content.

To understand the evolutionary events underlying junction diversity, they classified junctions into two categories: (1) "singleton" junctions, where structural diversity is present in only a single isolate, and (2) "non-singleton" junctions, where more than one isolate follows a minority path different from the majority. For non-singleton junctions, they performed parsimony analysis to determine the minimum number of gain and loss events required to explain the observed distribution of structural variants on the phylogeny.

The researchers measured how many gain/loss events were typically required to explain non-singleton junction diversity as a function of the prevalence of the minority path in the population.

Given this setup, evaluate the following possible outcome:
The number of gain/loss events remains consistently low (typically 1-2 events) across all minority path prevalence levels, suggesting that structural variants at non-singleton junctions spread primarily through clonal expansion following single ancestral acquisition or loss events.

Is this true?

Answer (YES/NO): YES